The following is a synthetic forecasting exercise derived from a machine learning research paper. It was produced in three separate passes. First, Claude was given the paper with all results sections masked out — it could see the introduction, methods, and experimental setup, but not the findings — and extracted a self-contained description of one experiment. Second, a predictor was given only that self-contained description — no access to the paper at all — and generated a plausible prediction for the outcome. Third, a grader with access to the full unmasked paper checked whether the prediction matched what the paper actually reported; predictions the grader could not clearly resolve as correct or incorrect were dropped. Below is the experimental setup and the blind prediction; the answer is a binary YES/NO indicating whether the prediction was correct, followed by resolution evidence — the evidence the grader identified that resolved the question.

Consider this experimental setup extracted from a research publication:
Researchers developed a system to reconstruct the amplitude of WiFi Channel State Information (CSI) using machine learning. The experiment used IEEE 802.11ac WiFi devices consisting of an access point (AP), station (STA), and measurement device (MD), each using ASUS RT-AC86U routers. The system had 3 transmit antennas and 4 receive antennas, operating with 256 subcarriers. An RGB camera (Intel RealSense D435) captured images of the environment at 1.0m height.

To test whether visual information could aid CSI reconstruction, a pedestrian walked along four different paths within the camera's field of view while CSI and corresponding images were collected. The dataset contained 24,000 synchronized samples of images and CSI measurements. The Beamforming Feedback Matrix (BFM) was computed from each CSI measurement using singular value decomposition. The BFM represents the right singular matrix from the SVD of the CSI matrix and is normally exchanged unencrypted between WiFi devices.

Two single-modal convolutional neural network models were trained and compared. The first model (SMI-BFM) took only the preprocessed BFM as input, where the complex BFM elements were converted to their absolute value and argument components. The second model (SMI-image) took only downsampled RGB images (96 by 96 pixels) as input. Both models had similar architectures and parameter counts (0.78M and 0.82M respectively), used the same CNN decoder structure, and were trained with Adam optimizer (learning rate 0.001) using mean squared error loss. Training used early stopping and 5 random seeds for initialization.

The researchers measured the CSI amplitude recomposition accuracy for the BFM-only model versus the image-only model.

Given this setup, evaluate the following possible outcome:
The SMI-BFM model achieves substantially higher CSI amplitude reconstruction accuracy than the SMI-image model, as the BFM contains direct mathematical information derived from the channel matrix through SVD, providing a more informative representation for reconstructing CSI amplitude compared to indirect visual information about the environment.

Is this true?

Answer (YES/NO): YES